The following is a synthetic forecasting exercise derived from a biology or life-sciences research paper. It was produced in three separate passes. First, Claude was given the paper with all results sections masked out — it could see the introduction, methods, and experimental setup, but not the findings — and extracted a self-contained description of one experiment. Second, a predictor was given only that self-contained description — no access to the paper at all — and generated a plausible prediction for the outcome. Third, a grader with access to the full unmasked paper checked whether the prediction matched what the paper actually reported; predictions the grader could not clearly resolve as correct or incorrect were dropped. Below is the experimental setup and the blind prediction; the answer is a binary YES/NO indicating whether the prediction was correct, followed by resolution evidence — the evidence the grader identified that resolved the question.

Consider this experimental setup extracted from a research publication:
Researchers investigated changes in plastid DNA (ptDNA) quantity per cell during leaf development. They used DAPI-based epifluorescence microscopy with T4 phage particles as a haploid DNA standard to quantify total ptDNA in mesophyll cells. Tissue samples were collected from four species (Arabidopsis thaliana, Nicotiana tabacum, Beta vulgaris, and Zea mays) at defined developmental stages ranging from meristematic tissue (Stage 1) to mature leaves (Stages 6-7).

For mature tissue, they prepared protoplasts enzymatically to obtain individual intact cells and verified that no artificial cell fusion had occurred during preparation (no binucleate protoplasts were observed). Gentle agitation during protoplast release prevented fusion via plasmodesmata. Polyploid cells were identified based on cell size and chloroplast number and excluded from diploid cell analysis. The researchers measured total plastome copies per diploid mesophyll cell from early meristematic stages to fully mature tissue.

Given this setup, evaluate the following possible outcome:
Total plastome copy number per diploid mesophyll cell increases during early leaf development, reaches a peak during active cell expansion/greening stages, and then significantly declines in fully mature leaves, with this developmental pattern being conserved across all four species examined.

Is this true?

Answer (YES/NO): NO